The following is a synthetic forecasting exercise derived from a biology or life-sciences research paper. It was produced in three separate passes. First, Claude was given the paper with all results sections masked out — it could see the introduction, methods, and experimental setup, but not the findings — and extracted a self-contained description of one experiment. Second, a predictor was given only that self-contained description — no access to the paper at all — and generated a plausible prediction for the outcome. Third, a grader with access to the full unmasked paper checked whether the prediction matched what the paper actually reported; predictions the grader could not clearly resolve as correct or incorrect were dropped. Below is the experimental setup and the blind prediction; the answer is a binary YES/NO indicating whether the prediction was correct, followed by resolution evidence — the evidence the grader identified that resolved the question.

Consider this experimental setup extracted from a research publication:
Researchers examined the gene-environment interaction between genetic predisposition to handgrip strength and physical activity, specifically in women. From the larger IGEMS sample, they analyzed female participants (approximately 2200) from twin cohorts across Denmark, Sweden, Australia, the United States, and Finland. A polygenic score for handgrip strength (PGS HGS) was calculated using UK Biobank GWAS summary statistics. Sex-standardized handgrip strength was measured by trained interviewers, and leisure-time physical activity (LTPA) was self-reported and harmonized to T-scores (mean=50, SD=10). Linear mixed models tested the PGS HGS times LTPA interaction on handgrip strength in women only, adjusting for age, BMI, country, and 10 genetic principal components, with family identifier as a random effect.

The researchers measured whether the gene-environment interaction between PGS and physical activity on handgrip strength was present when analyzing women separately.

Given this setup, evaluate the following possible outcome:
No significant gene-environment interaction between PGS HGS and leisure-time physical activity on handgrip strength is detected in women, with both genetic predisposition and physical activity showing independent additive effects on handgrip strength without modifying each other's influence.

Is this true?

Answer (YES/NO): NO